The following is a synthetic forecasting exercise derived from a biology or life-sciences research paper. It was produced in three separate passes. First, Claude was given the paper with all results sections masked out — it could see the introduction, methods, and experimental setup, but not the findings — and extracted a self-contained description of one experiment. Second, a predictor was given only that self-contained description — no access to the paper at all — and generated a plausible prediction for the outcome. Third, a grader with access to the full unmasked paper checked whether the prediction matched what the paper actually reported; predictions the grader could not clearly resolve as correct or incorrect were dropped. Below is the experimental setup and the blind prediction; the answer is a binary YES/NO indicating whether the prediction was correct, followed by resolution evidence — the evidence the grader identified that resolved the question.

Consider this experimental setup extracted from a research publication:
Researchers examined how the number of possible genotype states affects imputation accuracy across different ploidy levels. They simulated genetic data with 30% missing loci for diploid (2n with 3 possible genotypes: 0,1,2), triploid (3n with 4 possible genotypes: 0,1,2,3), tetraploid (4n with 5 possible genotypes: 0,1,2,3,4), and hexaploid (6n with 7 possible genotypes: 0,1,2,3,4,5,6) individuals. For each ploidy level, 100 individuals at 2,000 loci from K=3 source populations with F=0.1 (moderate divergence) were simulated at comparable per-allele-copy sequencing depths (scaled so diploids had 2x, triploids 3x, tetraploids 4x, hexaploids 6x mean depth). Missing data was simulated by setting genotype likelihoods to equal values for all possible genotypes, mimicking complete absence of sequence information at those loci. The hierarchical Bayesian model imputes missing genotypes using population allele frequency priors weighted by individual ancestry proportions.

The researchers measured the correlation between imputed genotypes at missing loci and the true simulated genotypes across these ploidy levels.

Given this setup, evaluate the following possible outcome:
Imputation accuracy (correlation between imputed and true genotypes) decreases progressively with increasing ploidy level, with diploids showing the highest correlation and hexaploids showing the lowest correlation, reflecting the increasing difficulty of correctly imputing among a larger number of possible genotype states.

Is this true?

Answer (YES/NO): NO